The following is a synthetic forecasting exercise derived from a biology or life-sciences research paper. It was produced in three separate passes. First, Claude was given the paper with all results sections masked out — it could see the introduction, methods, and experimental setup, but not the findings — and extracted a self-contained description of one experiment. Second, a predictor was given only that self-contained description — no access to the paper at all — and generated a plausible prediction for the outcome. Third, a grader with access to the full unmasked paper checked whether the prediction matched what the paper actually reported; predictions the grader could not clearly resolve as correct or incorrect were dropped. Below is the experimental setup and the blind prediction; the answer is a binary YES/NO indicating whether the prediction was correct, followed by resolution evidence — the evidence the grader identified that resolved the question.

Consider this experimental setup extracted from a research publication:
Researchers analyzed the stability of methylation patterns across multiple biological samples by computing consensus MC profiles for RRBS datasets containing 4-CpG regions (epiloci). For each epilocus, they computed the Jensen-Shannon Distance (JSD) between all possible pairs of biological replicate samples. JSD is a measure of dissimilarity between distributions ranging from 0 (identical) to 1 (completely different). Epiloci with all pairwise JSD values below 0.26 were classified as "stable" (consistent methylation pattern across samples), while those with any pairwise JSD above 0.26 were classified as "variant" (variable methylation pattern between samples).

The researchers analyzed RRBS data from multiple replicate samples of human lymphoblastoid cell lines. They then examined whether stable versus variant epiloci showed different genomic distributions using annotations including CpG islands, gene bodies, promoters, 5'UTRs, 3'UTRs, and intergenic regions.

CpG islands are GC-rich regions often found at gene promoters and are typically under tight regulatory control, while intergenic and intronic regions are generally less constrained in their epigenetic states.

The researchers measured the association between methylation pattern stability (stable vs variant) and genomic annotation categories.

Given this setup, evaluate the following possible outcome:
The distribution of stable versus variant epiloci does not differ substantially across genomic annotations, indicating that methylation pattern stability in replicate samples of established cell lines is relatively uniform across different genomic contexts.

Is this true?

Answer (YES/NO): NO